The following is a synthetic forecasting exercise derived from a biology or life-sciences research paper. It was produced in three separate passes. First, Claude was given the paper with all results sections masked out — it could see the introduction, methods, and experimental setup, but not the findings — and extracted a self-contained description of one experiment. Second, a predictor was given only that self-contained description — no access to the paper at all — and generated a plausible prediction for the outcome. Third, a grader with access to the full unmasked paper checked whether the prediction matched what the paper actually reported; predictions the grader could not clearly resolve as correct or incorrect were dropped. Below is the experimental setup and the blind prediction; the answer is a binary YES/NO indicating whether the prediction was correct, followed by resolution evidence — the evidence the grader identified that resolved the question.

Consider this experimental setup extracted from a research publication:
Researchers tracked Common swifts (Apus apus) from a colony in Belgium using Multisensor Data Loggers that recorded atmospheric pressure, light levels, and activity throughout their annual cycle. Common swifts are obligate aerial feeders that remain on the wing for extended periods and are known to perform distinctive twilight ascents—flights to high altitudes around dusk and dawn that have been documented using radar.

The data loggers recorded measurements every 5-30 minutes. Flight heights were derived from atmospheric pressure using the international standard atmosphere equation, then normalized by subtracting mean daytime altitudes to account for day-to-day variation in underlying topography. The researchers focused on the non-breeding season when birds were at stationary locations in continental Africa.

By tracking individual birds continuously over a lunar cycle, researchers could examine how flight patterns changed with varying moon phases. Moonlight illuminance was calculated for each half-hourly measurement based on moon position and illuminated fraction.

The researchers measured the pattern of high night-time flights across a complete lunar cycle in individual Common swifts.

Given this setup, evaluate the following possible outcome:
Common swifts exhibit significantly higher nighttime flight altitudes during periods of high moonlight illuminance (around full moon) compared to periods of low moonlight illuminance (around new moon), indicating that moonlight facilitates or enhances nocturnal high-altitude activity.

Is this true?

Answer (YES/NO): YES